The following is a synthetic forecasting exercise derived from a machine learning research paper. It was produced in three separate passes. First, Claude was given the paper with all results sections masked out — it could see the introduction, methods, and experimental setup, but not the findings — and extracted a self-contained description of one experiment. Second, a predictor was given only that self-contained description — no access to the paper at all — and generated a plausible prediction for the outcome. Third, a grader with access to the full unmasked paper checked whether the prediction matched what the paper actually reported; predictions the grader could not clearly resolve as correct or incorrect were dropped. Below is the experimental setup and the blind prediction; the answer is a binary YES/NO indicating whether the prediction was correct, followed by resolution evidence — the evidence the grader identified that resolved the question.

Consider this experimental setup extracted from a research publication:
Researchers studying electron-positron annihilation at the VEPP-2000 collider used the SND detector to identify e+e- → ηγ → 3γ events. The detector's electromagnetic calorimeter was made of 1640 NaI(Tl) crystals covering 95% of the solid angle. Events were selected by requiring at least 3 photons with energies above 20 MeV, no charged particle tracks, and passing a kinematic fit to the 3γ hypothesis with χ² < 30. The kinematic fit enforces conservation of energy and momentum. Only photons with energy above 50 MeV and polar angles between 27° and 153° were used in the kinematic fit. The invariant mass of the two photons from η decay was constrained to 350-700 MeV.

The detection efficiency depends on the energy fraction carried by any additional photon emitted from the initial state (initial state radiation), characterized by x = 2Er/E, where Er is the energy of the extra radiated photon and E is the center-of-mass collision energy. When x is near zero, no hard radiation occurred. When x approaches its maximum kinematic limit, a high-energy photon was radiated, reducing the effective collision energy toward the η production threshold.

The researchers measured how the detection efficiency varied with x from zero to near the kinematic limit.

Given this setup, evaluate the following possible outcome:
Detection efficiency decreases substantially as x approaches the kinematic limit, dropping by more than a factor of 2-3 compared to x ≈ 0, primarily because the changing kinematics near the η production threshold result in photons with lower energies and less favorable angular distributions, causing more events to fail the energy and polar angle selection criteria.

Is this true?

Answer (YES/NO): NO